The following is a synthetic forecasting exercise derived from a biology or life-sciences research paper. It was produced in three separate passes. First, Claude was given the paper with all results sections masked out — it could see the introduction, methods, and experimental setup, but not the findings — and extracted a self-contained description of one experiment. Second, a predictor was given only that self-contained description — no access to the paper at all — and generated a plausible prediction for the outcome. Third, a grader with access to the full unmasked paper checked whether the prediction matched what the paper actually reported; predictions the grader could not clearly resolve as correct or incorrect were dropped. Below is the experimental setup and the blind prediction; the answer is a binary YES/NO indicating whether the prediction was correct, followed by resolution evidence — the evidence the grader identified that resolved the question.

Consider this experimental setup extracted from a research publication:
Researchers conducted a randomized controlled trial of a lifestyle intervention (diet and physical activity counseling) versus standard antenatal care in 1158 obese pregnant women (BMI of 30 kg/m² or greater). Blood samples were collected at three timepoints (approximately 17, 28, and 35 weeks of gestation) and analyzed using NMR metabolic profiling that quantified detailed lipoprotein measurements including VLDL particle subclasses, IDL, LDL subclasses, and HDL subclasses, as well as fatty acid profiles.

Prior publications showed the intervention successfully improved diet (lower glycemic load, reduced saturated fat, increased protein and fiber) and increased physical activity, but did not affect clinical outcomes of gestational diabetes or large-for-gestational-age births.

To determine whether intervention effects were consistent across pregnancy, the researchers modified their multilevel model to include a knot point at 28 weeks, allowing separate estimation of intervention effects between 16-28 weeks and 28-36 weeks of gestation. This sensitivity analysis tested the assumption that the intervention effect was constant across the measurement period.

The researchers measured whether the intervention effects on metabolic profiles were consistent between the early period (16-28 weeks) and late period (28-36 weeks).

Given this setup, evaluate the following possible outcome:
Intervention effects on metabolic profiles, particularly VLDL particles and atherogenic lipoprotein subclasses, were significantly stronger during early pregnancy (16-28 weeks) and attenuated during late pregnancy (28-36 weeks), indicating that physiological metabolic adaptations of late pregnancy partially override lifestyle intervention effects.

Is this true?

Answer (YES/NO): NO